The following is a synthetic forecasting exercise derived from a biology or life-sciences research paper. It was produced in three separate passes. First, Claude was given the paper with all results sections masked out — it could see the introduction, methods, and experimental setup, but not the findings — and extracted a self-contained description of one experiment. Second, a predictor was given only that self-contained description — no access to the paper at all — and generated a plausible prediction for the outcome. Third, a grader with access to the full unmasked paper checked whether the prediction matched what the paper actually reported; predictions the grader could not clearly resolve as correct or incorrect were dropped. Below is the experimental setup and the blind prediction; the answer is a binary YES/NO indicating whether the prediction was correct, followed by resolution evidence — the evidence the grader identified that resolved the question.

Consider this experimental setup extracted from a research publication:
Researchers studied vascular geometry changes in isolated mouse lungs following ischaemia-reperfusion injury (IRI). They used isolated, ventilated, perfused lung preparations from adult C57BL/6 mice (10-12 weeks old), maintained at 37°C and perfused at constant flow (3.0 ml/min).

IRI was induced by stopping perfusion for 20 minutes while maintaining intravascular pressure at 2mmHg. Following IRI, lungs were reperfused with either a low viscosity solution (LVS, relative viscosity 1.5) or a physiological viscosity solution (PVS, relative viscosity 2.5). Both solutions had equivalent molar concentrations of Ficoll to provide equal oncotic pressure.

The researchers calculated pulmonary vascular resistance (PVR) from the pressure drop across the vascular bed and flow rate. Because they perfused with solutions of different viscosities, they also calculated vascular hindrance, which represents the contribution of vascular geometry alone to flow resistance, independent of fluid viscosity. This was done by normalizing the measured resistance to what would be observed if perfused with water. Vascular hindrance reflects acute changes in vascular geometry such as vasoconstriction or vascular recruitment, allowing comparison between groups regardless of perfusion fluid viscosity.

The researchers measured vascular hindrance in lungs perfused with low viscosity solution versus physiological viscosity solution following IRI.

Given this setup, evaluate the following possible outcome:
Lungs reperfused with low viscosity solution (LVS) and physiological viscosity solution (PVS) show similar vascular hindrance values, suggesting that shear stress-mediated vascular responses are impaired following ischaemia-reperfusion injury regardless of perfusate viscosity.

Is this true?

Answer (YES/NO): NO